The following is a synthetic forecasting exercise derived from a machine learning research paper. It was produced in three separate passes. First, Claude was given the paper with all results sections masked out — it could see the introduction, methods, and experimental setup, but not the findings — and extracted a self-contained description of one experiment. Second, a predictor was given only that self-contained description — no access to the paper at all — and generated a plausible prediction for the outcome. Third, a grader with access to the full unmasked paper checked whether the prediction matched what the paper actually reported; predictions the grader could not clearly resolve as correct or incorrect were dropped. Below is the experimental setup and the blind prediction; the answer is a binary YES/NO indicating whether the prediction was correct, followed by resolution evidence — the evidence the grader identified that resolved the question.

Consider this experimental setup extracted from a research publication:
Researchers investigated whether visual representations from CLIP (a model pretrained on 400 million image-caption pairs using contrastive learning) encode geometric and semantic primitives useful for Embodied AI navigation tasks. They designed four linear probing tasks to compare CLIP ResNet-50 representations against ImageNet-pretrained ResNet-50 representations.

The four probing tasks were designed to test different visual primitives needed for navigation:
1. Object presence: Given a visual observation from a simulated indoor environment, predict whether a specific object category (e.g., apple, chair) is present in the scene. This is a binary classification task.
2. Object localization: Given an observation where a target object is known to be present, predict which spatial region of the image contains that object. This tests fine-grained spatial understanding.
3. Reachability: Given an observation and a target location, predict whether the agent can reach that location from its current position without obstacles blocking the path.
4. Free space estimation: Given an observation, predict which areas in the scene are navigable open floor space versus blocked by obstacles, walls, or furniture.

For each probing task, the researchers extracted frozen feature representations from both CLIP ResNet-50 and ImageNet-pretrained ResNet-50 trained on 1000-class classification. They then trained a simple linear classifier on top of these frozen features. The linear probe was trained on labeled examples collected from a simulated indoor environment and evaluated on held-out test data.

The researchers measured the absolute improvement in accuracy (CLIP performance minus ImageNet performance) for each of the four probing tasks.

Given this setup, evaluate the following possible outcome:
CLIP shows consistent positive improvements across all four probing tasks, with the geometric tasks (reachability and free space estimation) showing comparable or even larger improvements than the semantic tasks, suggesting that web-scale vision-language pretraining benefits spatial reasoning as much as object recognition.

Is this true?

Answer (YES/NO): NO